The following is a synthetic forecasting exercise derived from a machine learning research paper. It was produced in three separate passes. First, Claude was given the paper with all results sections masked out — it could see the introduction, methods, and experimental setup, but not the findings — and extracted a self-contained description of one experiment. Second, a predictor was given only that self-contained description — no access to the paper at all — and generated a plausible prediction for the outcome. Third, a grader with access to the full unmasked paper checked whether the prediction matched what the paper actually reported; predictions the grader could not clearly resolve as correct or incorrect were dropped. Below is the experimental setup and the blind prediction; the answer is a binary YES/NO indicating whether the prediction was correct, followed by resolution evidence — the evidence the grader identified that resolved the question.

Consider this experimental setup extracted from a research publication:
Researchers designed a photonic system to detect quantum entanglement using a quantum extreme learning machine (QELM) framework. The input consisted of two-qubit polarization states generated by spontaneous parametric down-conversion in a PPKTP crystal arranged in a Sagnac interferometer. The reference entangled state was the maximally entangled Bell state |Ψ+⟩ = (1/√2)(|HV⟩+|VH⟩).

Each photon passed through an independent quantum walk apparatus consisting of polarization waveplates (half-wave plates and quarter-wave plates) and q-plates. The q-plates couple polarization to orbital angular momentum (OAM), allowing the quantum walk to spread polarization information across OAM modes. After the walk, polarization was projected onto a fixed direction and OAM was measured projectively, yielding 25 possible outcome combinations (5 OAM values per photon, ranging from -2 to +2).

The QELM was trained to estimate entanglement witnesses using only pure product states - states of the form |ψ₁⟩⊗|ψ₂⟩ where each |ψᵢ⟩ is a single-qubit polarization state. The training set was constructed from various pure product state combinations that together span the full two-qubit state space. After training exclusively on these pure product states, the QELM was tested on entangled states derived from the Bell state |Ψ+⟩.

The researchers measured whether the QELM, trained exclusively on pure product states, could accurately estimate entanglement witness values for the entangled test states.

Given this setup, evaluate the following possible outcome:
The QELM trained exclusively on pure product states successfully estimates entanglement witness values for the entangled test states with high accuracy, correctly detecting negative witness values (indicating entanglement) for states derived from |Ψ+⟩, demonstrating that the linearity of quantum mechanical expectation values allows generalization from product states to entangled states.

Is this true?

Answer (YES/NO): YES